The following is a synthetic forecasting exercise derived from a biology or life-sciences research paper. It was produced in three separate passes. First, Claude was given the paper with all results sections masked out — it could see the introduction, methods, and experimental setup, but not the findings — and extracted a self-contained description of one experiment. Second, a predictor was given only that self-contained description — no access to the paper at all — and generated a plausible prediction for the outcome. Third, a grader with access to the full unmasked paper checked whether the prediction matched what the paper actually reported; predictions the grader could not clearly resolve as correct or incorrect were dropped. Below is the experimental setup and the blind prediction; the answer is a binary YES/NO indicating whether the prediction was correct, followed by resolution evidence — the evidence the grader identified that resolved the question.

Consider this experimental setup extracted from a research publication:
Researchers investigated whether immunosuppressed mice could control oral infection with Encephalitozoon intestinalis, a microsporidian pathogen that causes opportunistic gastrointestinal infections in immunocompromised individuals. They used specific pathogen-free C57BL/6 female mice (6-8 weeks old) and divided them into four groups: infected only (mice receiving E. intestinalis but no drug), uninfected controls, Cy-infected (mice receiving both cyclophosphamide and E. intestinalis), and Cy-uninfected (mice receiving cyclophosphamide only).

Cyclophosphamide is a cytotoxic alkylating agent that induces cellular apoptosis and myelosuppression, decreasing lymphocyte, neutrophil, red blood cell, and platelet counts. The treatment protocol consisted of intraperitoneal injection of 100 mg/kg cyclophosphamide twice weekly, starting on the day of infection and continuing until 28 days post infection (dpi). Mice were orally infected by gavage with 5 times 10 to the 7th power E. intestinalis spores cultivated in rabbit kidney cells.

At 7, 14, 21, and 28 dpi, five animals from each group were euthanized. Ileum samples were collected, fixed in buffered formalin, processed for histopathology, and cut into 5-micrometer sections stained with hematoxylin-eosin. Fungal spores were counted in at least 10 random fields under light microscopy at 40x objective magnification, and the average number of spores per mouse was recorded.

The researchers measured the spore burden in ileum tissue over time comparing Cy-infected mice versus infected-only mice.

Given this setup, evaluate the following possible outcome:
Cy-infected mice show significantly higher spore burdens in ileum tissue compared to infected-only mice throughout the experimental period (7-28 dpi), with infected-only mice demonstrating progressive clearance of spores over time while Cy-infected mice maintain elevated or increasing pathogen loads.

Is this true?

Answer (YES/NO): NO